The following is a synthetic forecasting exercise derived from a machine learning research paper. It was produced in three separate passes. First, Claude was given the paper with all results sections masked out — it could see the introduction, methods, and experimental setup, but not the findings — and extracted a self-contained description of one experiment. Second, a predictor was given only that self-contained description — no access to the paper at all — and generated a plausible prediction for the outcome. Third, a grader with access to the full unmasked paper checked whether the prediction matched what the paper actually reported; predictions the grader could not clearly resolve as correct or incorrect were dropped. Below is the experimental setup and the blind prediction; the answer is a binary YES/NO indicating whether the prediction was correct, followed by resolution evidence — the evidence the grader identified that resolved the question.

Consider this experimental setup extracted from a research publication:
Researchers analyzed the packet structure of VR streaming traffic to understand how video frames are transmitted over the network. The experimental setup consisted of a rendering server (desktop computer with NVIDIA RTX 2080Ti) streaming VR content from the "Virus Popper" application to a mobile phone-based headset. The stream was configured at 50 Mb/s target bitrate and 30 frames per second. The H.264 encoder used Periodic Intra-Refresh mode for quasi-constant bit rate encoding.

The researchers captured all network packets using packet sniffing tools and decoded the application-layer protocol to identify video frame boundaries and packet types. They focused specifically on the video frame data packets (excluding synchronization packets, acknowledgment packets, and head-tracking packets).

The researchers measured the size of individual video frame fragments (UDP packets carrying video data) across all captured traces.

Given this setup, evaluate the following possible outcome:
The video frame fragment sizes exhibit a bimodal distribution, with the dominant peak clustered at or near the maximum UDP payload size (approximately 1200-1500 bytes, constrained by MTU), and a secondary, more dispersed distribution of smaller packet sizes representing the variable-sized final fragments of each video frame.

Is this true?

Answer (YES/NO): NO